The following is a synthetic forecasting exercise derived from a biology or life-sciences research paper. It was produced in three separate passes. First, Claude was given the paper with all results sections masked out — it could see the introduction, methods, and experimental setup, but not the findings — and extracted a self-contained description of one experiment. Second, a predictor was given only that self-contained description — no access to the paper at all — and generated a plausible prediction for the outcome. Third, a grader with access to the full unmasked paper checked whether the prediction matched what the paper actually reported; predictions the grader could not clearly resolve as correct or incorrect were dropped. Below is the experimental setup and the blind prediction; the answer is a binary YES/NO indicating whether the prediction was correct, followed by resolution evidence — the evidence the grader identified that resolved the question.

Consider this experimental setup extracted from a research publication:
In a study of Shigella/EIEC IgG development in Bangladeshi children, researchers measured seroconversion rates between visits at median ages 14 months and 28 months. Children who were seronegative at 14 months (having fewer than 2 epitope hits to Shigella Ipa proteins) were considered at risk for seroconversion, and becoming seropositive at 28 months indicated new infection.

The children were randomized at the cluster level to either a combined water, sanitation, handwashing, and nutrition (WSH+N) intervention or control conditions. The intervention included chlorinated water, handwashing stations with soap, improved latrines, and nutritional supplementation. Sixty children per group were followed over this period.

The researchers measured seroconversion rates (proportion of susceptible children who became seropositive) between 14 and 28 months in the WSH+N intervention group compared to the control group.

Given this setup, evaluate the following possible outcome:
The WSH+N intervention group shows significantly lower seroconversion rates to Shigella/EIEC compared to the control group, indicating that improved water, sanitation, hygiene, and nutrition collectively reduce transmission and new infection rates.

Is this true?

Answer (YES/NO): NO